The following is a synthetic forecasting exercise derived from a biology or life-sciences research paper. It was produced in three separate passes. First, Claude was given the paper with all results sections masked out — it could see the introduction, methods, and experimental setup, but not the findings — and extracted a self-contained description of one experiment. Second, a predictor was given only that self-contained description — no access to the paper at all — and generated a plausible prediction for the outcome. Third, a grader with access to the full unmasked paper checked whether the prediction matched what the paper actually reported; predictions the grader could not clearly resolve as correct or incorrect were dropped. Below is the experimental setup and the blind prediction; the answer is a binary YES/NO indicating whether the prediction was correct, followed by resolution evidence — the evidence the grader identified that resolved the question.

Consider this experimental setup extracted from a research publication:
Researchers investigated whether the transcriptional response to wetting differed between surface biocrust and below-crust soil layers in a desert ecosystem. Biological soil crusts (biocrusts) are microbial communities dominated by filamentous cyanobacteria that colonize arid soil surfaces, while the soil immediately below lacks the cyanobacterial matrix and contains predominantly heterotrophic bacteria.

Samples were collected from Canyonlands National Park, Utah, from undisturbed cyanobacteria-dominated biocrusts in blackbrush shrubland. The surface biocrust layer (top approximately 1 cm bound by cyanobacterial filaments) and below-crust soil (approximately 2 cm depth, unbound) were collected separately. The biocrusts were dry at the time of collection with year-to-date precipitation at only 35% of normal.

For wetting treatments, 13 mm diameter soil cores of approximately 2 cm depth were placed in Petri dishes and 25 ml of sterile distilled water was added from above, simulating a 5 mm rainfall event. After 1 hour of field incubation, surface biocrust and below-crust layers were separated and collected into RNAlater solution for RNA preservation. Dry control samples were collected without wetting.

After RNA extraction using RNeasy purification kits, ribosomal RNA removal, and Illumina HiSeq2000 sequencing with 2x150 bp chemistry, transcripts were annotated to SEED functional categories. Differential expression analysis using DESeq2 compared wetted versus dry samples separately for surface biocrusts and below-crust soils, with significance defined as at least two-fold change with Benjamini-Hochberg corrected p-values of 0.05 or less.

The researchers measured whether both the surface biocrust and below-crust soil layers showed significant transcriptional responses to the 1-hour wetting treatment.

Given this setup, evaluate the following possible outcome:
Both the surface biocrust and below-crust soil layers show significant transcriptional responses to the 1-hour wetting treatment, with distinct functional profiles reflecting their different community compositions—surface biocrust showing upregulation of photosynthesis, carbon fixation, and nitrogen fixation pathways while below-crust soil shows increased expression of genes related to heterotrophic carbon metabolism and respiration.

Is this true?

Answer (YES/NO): NO